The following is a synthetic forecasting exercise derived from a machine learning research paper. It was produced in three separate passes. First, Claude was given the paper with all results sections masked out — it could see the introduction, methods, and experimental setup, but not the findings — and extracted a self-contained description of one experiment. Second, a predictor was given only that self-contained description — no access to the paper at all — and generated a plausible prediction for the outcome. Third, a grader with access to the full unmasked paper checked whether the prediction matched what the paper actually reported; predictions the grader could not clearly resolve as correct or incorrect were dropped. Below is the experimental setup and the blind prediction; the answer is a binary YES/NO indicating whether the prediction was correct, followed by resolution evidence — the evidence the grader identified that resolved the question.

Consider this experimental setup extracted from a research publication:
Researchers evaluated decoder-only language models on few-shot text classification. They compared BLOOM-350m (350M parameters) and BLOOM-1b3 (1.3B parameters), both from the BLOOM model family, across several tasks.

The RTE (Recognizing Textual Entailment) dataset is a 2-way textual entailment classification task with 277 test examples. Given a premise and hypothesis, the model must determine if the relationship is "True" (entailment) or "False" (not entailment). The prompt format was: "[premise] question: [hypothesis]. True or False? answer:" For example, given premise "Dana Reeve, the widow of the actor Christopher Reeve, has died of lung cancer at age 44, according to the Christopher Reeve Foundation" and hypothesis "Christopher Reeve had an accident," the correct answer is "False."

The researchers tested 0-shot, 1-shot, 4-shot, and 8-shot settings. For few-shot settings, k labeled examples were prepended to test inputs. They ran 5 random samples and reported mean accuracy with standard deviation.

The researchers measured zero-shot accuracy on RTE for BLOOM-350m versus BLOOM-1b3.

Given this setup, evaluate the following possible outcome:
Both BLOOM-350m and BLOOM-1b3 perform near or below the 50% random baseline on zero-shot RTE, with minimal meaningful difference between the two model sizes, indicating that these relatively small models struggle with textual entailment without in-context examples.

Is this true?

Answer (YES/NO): NO